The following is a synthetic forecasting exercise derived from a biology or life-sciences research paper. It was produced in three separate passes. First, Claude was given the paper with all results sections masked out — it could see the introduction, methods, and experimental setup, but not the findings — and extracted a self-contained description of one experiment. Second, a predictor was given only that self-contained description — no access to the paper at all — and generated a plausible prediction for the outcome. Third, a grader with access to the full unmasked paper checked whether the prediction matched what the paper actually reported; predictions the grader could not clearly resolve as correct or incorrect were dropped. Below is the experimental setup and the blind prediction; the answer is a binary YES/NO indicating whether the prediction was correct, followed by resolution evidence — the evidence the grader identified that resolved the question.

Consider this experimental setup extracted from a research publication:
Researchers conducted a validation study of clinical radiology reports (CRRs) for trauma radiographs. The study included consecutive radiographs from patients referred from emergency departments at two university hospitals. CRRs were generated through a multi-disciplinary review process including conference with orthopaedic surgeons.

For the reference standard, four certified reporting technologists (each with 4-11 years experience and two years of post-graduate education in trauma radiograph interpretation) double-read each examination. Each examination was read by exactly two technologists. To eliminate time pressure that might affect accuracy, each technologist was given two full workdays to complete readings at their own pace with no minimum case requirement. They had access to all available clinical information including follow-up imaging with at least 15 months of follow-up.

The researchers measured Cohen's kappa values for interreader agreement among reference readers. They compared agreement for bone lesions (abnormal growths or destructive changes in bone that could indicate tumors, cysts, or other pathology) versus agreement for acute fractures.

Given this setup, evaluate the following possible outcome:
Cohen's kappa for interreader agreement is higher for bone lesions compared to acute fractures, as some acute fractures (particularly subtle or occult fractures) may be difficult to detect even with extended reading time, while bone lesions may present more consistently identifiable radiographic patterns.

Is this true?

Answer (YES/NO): NO